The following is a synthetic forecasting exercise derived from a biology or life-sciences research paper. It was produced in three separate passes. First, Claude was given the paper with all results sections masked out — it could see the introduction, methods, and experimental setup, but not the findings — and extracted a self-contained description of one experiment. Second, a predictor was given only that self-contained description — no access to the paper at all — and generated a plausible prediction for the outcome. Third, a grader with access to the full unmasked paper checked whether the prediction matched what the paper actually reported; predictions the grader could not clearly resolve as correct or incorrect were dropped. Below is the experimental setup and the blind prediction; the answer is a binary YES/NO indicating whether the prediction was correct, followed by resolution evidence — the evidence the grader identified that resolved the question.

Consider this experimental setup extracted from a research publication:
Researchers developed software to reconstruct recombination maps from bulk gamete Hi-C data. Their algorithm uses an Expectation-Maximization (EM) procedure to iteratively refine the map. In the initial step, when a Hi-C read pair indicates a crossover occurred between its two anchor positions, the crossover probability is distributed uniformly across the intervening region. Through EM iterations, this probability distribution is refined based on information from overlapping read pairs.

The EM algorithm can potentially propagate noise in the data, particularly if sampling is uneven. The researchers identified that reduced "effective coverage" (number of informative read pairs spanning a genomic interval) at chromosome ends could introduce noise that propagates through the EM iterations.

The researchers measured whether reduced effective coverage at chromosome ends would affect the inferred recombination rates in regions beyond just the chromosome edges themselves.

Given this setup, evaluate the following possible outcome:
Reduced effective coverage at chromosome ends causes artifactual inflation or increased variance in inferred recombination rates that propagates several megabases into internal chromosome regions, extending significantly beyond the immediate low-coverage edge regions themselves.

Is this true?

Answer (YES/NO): YES